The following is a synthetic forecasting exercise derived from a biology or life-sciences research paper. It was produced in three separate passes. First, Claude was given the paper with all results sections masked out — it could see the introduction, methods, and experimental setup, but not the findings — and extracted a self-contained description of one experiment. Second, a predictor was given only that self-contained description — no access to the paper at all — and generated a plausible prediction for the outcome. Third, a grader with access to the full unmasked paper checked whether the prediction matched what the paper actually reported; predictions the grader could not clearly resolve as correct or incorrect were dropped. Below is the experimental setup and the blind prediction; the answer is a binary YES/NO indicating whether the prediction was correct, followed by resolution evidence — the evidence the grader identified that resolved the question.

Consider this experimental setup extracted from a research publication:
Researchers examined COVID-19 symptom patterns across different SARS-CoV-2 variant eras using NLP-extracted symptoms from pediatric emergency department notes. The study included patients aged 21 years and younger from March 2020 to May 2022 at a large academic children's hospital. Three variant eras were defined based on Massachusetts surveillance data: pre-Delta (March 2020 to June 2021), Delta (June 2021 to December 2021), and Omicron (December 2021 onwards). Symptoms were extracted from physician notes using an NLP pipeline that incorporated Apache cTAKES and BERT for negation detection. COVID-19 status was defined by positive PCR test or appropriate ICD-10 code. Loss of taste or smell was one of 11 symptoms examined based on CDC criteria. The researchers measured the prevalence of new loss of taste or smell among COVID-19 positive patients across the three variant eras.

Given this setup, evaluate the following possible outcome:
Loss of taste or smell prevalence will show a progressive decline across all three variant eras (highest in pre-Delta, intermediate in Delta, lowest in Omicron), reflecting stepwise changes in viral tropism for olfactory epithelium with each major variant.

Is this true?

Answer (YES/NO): YES